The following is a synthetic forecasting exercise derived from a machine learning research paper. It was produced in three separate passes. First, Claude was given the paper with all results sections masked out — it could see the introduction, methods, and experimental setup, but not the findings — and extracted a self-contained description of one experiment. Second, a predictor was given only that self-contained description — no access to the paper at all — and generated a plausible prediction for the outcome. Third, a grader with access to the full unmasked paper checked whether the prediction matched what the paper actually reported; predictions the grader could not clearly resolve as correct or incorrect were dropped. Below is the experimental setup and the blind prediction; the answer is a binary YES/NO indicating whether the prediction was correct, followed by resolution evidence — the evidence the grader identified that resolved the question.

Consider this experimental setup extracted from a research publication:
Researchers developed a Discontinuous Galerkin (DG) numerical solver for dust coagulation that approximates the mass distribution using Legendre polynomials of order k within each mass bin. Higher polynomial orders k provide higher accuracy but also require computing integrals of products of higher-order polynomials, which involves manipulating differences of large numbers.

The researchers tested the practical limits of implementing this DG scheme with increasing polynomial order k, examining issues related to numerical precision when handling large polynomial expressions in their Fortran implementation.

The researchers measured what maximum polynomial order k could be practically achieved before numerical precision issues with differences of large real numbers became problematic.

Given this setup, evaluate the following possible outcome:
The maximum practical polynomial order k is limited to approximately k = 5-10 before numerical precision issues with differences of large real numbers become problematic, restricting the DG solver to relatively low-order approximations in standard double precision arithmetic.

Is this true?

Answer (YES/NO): NO